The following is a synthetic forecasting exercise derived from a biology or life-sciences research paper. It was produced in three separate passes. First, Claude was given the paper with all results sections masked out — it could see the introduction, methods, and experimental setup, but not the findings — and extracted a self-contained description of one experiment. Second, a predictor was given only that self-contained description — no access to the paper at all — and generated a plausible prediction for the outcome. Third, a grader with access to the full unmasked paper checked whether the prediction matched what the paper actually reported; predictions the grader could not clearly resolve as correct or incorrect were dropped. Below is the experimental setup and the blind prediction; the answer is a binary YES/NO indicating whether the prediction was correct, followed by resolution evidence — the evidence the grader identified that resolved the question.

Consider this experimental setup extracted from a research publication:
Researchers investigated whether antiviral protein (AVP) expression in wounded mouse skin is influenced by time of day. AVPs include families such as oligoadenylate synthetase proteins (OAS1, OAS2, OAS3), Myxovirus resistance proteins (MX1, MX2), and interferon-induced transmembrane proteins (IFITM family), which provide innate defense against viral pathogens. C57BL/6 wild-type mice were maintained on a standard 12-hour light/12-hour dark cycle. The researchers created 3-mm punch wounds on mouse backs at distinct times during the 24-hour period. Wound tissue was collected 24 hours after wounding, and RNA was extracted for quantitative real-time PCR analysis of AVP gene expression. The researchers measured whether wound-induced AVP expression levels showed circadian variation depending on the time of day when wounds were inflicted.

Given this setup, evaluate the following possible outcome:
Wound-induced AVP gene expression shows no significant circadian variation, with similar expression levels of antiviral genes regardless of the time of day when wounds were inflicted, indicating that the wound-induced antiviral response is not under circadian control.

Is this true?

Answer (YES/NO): NO